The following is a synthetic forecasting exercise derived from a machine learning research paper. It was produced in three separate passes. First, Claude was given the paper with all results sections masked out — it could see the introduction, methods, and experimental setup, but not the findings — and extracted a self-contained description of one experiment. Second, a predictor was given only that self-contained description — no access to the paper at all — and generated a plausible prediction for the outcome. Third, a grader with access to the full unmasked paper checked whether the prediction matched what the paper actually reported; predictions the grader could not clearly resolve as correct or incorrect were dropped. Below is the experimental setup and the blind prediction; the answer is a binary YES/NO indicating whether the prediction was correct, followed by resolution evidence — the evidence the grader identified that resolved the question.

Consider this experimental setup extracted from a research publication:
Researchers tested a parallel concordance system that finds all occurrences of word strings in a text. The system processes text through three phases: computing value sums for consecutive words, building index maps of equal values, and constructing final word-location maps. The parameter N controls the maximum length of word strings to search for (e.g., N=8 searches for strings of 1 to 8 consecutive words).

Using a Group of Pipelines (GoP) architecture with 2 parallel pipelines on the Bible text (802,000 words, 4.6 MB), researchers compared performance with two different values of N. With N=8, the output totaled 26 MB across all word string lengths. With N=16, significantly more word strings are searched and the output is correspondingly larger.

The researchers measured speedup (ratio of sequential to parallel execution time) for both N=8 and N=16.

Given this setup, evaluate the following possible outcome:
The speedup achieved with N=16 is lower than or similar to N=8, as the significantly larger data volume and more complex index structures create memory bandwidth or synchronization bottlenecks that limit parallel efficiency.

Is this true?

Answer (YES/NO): NO